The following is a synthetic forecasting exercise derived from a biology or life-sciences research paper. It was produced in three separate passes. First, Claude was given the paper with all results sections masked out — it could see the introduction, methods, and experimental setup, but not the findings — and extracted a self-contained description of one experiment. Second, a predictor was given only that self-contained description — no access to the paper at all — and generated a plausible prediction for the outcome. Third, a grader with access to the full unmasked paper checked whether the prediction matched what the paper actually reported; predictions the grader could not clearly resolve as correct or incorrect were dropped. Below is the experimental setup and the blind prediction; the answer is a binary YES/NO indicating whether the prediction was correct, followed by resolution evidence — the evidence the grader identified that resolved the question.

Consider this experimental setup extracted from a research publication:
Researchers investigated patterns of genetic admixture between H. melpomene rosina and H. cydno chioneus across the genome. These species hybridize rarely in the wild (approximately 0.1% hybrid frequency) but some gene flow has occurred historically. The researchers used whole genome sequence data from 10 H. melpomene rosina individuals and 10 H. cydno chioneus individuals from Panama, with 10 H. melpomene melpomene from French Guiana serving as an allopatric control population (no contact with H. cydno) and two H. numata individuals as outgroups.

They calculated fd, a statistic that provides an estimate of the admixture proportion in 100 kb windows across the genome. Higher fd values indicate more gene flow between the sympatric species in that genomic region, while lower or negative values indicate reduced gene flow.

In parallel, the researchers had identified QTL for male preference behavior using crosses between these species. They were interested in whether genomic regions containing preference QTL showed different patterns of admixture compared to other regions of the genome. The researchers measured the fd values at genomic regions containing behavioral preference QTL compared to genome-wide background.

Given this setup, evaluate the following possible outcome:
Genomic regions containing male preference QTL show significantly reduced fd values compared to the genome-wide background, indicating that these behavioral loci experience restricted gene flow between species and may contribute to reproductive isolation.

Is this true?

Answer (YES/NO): NO